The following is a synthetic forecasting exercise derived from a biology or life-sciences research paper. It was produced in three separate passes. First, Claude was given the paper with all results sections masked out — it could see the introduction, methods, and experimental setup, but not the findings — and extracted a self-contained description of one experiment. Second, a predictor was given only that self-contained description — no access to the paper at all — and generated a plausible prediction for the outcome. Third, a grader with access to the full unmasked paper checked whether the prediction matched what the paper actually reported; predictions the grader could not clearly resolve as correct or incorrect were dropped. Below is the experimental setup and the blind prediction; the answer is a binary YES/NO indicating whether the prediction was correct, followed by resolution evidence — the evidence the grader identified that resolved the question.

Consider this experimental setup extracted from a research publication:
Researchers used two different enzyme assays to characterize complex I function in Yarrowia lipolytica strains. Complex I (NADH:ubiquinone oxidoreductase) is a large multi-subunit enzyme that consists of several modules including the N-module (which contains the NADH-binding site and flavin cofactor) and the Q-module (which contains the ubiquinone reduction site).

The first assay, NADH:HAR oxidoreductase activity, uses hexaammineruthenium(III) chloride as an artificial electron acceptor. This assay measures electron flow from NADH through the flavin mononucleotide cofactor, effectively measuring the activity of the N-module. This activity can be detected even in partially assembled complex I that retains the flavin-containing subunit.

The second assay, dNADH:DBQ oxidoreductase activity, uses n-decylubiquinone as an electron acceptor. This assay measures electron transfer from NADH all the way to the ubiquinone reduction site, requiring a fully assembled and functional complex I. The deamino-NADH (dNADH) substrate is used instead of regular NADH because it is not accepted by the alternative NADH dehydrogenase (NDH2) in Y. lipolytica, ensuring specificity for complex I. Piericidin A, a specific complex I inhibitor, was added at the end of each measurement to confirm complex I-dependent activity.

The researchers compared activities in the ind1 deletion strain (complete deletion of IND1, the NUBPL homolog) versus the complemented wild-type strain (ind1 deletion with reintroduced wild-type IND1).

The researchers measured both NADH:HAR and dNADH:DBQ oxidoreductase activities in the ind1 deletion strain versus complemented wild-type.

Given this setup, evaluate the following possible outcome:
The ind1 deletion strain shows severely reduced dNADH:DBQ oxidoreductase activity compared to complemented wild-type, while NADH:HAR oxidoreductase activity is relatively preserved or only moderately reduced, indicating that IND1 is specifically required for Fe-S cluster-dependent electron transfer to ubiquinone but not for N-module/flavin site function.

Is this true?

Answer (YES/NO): NO